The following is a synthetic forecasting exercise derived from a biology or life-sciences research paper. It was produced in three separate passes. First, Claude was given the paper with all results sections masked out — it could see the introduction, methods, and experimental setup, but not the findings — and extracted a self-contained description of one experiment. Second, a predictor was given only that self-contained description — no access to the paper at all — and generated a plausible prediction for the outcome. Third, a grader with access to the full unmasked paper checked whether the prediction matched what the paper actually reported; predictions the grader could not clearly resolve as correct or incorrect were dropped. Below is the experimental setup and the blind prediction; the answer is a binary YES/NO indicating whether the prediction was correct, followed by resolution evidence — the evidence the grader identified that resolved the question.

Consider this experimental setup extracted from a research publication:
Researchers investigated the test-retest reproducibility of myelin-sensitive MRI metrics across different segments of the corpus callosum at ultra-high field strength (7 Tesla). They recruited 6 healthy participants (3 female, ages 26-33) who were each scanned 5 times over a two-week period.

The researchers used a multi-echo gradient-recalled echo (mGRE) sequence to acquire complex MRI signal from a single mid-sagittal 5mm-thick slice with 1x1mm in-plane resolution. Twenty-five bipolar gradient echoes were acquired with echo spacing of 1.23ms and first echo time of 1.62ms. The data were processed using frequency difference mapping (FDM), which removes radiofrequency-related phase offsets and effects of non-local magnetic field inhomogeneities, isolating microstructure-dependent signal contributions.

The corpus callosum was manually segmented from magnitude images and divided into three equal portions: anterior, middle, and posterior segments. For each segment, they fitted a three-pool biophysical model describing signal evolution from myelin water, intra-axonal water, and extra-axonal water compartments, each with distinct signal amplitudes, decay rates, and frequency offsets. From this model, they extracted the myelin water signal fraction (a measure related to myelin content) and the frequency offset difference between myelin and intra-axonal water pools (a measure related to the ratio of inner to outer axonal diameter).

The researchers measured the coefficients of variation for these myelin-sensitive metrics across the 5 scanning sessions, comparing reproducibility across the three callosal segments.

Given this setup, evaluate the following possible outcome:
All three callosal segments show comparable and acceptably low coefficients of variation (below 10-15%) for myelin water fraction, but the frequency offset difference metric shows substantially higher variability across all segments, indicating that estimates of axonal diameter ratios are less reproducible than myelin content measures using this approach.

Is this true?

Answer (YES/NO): NO